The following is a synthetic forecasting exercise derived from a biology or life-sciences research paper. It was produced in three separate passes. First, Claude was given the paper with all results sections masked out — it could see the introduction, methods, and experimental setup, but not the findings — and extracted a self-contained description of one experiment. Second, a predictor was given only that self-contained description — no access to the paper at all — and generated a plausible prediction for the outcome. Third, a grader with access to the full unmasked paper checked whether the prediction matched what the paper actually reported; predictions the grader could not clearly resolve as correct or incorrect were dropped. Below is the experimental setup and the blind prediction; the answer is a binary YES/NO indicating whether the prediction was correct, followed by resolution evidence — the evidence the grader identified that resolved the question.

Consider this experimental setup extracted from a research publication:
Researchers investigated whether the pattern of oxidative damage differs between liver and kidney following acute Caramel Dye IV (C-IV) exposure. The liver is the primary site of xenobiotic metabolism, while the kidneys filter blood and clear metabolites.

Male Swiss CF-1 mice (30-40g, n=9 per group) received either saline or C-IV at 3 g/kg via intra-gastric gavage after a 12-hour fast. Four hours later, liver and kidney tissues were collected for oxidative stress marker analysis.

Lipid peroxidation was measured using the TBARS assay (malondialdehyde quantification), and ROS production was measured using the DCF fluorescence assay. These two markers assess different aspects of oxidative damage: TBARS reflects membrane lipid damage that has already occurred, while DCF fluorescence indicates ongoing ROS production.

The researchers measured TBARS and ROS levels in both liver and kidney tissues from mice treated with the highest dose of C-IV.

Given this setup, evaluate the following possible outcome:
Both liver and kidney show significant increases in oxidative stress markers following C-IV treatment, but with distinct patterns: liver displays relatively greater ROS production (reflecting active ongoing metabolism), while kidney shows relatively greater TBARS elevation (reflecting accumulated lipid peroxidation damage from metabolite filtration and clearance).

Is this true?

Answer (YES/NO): NO